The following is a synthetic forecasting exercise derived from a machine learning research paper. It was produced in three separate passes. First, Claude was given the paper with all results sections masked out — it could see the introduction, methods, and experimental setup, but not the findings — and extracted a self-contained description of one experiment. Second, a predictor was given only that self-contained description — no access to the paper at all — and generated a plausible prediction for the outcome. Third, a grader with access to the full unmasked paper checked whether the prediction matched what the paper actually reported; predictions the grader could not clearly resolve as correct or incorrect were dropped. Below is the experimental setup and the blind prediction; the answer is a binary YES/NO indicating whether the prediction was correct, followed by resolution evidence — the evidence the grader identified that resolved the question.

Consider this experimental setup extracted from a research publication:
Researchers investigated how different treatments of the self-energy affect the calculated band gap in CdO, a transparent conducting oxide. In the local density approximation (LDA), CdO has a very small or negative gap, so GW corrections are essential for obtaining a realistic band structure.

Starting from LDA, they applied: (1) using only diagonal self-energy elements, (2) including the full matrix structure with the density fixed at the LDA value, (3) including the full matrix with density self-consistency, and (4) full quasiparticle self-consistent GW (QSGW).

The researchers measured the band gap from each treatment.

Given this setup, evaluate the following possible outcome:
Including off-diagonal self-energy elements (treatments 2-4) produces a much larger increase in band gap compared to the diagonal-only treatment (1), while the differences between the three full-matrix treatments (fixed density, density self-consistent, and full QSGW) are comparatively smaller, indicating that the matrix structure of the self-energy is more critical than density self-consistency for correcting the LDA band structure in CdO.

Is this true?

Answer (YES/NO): NO